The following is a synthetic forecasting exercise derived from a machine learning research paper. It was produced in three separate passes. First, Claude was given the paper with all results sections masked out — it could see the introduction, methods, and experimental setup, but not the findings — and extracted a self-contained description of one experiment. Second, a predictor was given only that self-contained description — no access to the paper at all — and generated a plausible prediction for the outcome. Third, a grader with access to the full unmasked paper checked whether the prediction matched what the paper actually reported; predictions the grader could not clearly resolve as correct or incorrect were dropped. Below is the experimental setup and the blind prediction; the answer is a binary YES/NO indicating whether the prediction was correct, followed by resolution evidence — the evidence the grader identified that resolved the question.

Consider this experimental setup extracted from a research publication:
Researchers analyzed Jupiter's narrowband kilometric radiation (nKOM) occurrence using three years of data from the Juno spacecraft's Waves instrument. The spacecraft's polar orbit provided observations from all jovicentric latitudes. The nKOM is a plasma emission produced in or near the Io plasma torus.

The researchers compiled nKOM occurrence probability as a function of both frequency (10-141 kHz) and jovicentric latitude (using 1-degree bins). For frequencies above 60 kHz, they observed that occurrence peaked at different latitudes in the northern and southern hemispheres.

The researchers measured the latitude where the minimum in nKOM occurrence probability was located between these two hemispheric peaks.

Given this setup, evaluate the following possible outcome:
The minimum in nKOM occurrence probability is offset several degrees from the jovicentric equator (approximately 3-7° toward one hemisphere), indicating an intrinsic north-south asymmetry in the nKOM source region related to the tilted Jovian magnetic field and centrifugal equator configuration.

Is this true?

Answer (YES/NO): NO